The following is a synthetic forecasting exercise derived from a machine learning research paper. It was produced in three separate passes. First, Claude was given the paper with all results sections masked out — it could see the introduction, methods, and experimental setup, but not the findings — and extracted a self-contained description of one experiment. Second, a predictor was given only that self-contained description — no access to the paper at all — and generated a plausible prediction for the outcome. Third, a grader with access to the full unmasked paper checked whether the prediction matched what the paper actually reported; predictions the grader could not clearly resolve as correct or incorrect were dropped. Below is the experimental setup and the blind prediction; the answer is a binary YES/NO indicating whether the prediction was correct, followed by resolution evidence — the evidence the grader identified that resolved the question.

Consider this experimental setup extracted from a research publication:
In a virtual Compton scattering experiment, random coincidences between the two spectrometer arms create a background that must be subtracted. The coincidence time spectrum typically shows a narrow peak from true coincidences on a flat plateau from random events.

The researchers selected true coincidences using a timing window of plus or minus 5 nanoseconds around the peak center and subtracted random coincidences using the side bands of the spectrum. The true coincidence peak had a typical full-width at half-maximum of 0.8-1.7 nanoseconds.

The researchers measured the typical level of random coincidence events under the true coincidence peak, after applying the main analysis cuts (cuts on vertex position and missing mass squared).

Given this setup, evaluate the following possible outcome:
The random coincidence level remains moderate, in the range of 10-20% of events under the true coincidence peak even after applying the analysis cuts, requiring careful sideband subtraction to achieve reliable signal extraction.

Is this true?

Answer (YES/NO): NO